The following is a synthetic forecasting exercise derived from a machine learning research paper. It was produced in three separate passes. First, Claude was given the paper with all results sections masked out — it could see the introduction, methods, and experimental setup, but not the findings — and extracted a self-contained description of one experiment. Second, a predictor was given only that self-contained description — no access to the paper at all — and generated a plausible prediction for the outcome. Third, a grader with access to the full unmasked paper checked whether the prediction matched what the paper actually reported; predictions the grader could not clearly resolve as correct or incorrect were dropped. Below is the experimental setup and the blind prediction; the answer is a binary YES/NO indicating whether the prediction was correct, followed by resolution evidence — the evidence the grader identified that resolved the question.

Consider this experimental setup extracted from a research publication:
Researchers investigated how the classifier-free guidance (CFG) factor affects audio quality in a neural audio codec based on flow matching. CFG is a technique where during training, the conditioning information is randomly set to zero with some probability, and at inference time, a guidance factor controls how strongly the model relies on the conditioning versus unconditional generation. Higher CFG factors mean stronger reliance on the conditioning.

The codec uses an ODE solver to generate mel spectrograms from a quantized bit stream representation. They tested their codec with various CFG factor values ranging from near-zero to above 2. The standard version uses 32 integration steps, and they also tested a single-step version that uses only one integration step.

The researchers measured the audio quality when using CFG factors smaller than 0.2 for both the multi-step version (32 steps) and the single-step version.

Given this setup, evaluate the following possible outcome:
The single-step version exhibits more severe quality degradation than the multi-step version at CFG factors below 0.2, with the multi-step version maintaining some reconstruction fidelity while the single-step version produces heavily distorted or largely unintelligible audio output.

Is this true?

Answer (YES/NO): NO